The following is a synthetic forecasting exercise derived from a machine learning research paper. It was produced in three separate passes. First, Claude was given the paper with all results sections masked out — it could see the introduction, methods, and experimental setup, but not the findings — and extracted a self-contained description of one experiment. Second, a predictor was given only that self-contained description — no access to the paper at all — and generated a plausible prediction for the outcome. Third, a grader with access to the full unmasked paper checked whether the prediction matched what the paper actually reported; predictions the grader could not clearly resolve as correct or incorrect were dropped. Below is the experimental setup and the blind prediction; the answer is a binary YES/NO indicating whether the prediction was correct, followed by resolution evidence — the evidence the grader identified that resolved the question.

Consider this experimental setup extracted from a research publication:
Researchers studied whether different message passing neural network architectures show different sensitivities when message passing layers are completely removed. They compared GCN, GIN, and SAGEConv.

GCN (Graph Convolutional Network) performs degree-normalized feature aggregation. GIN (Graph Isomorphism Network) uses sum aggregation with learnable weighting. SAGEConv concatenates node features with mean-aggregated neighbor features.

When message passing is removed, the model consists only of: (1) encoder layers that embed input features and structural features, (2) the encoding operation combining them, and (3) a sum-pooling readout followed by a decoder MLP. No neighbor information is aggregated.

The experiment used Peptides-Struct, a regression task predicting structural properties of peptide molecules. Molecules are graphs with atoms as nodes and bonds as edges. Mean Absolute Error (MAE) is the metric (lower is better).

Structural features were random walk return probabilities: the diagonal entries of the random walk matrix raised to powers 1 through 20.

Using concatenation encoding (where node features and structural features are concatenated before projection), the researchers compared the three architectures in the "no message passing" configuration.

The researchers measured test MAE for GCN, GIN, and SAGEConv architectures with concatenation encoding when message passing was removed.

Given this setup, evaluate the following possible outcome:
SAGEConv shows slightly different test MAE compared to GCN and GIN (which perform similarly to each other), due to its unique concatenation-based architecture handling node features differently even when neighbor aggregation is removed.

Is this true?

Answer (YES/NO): NO